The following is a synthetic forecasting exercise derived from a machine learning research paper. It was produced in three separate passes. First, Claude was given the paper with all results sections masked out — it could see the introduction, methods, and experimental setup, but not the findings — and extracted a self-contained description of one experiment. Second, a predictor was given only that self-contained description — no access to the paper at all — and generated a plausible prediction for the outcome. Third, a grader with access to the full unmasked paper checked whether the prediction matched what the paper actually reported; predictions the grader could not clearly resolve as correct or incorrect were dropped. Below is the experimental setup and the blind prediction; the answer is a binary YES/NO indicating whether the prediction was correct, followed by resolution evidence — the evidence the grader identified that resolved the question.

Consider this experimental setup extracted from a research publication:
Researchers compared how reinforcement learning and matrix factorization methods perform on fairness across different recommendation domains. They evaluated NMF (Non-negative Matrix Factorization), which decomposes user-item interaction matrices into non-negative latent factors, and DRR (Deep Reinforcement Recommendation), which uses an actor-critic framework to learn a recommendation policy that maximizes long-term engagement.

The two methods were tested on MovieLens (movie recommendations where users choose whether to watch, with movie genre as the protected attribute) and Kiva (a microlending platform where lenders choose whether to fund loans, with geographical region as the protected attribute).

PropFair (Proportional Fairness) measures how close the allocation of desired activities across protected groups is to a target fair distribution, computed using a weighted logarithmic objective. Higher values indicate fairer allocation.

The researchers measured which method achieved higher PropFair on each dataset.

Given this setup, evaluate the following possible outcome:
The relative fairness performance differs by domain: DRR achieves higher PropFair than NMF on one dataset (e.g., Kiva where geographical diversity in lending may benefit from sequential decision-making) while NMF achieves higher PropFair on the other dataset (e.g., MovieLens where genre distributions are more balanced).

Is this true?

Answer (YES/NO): YES